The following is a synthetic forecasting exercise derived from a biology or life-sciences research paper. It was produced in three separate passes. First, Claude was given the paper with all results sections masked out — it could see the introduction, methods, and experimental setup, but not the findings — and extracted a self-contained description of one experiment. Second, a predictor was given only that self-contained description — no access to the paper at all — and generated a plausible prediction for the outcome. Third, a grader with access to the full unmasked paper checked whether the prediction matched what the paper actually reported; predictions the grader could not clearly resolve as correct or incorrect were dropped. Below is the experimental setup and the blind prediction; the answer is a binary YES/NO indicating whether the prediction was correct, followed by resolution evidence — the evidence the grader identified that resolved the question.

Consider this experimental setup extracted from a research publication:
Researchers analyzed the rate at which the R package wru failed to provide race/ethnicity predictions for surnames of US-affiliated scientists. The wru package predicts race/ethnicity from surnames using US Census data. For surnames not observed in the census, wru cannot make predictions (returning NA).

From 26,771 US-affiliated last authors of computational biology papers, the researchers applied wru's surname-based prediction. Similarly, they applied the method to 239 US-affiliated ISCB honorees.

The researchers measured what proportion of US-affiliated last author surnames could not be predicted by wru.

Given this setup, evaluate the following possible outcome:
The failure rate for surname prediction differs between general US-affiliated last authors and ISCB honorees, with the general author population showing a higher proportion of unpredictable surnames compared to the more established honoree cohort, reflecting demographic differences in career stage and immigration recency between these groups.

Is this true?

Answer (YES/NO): NO